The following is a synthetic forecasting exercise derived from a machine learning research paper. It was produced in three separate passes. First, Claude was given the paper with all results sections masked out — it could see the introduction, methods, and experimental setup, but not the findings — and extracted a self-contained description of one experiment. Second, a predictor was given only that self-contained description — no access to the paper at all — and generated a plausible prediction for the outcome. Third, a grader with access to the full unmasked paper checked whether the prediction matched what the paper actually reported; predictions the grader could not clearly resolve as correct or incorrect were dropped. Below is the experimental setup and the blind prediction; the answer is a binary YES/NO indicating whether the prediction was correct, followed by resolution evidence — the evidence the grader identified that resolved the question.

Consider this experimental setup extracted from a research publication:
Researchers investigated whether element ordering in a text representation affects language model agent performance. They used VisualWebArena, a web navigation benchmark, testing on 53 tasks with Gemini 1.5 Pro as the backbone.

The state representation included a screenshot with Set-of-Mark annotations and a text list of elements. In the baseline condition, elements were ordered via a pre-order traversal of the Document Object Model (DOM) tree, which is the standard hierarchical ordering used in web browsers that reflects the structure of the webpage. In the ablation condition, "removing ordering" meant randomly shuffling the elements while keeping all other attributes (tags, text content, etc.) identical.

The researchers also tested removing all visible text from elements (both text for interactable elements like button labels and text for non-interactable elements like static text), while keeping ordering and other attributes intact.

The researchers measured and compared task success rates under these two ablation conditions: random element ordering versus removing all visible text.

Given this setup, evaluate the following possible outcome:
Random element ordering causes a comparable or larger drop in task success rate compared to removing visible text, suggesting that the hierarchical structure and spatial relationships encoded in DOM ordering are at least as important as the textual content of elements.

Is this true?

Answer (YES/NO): YES